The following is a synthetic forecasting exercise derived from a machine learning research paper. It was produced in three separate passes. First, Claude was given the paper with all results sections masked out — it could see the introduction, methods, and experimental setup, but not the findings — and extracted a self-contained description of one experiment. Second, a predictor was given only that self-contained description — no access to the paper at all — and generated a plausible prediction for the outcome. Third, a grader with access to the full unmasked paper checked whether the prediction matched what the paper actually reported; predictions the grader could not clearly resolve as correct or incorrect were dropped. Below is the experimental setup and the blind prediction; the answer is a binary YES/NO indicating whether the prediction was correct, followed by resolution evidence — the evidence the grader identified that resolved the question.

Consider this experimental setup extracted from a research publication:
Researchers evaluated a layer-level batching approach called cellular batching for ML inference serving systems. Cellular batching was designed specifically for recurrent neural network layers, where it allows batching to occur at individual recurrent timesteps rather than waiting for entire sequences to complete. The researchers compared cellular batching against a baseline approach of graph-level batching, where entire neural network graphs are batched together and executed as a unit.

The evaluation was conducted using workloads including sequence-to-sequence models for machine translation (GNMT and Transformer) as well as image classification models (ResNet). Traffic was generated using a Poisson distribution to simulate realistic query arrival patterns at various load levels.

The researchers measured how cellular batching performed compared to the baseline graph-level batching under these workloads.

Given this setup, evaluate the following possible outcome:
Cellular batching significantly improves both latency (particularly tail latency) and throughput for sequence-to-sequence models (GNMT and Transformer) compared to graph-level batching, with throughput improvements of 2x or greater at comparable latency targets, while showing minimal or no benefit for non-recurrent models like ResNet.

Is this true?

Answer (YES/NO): NO